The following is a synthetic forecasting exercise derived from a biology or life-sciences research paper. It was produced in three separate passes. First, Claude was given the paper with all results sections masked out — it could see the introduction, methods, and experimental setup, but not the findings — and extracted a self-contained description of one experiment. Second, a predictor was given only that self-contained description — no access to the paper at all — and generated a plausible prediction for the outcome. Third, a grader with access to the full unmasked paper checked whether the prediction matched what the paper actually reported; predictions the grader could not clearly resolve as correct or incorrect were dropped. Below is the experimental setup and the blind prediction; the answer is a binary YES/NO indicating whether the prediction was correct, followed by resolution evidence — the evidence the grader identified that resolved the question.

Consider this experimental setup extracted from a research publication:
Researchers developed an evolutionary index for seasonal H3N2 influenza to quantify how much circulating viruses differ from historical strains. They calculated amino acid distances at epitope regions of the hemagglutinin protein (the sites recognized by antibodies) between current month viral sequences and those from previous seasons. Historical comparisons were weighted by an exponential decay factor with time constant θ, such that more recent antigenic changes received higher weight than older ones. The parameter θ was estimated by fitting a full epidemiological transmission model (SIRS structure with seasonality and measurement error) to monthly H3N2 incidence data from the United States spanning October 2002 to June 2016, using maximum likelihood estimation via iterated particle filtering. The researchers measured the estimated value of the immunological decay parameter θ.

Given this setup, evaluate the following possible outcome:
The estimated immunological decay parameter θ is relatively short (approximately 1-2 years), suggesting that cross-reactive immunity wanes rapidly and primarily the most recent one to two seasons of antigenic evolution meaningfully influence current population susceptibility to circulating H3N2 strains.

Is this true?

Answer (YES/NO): YES